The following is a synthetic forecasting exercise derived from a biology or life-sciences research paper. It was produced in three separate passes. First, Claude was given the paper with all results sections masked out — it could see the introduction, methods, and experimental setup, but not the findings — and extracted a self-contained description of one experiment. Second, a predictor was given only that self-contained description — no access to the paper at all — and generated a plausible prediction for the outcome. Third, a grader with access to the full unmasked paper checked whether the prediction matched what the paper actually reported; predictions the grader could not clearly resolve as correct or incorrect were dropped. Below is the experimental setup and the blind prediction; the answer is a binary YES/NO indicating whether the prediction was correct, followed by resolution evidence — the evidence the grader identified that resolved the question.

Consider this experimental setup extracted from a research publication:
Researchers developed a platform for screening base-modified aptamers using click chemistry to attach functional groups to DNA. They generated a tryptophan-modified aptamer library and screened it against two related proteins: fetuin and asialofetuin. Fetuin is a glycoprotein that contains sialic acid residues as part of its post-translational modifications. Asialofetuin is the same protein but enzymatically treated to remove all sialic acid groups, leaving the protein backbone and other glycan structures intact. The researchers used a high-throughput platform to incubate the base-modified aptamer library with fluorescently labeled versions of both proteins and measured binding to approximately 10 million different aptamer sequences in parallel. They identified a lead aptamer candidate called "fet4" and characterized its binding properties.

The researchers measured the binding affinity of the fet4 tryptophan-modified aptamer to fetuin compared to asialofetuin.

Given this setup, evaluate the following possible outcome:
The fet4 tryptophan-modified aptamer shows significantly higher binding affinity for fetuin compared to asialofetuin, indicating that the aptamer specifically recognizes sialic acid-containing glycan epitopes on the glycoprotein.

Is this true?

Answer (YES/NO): YES